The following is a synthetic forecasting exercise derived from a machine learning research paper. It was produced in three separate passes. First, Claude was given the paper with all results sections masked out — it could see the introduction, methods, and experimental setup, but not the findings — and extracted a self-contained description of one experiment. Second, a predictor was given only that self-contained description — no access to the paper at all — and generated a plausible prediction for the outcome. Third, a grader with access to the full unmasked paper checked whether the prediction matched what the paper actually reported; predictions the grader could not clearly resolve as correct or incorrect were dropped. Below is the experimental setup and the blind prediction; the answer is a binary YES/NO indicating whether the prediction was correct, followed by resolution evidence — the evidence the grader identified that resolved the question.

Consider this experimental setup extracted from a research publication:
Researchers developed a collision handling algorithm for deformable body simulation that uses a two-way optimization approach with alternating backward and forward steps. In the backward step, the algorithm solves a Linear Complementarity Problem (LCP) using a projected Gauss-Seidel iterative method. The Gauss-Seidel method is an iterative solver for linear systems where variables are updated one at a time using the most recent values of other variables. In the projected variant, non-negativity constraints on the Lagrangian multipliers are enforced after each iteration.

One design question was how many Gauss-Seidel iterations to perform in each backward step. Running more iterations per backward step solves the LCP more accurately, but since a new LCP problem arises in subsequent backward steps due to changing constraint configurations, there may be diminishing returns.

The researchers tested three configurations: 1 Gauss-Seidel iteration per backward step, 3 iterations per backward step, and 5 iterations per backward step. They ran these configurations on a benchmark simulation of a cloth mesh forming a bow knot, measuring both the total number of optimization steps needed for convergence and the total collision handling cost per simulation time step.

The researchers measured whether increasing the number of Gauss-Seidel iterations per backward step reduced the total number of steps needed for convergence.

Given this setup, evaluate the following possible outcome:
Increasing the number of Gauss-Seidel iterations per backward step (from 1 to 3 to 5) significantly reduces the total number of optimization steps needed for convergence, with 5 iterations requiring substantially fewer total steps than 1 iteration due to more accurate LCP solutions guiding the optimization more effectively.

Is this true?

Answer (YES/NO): NO